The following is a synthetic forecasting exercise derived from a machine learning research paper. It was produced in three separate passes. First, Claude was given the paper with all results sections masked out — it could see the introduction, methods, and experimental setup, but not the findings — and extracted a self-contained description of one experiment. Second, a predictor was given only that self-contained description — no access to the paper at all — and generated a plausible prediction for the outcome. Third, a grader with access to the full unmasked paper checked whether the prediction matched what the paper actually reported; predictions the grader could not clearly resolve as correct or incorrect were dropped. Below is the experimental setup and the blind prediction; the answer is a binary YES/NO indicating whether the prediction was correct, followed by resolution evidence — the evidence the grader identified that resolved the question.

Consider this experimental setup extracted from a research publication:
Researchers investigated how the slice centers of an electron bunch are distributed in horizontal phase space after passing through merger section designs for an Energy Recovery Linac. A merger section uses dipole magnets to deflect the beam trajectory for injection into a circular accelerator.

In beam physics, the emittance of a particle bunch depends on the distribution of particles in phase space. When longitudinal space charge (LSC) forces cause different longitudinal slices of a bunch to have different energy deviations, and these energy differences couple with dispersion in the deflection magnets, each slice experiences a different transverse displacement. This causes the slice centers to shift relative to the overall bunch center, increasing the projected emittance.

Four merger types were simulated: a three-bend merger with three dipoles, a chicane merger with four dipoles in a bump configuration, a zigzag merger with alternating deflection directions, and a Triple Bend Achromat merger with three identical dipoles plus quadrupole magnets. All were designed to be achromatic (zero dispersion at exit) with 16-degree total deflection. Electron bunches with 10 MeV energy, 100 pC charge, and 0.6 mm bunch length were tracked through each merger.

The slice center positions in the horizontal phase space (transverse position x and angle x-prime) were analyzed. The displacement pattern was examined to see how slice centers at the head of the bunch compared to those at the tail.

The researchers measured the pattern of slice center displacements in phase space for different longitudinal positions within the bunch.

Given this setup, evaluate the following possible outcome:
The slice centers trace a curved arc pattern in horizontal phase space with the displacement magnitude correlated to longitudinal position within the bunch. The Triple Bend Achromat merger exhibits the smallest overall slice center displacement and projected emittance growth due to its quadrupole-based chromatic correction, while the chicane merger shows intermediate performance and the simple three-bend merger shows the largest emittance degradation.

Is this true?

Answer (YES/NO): NO